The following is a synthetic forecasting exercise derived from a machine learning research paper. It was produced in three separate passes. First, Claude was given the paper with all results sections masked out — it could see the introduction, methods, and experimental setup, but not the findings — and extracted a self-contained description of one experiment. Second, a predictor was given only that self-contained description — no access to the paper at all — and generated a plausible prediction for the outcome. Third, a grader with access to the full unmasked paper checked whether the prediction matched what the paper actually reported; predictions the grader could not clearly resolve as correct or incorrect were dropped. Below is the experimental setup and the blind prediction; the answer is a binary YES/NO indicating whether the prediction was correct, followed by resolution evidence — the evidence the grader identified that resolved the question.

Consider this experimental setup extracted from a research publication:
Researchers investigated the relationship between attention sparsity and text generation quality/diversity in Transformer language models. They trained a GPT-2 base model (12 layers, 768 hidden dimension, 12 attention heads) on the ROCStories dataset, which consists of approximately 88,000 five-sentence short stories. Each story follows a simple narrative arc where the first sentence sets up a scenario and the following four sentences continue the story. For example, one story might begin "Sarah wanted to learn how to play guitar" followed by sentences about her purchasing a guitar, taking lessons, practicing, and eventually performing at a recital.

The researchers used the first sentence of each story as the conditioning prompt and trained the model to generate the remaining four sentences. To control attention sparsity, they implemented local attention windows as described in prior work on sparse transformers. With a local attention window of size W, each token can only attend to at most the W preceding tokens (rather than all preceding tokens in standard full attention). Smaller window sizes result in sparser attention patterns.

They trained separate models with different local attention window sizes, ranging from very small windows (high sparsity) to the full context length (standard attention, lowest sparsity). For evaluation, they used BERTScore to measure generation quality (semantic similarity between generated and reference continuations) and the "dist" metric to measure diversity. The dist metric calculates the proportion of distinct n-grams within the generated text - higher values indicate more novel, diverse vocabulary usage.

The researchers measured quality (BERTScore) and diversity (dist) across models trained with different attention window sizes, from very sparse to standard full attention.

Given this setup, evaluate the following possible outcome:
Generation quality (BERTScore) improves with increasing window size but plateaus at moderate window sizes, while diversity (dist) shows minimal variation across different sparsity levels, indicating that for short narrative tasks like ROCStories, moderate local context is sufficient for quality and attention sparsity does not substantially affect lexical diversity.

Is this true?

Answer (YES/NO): NO